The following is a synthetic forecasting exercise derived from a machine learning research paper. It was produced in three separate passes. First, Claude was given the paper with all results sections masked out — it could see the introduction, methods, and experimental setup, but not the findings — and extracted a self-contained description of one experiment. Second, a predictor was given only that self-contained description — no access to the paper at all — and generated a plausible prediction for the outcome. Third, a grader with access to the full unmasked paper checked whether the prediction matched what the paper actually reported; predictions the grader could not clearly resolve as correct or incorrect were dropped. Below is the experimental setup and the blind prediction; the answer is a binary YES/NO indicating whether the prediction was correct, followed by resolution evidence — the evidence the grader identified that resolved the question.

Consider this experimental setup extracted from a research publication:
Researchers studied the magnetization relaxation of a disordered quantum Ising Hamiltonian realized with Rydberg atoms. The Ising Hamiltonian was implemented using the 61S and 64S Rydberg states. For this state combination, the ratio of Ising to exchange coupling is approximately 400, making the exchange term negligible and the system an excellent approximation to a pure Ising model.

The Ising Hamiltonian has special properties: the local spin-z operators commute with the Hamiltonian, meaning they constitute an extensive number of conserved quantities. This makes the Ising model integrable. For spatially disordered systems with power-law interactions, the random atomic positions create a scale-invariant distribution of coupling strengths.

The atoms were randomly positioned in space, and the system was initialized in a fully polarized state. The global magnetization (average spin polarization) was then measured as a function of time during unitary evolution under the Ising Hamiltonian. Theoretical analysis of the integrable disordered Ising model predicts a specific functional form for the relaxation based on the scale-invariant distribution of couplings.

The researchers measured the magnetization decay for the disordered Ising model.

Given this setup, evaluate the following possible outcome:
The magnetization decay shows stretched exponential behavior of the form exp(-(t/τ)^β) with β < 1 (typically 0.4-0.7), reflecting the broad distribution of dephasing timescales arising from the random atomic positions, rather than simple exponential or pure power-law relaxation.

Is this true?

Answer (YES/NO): YES